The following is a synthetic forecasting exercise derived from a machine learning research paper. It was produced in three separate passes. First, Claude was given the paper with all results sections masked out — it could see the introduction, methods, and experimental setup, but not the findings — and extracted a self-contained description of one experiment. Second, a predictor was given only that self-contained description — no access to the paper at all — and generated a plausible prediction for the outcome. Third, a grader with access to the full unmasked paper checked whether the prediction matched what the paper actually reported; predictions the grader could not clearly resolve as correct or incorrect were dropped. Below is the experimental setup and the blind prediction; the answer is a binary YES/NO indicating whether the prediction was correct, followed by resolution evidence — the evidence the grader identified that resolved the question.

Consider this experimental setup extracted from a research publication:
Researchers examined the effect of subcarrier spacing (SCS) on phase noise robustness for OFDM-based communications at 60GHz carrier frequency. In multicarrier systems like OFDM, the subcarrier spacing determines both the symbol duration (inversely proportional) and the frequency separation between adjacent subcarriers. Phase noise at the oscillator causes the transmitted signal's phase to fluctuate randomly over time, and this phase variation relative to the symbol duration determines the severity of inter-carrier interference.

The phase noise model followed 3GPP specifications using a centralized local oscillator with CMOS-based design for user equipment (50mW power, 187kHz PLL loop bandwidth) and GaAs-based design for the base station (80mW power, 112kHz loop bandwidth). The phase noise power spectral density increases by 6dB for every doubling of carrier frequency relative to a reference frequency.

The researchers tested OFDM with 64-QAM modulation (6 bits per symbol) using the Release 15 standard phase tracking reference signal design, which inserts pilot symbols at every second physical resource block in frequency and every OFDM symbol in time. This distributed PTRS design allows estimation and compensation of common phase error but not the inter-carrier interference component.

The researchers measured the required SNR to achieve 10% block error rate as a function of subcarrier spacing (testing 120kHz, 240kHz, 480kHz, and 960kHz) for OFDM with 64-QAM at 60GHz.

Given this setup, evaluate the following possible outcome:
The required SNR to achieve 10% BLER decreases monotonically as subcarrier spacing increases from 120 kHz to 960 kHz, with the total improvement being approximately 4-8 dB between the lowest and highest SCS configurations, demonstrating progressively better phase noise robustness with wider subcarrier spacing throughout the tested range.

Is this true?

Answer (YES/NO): NO